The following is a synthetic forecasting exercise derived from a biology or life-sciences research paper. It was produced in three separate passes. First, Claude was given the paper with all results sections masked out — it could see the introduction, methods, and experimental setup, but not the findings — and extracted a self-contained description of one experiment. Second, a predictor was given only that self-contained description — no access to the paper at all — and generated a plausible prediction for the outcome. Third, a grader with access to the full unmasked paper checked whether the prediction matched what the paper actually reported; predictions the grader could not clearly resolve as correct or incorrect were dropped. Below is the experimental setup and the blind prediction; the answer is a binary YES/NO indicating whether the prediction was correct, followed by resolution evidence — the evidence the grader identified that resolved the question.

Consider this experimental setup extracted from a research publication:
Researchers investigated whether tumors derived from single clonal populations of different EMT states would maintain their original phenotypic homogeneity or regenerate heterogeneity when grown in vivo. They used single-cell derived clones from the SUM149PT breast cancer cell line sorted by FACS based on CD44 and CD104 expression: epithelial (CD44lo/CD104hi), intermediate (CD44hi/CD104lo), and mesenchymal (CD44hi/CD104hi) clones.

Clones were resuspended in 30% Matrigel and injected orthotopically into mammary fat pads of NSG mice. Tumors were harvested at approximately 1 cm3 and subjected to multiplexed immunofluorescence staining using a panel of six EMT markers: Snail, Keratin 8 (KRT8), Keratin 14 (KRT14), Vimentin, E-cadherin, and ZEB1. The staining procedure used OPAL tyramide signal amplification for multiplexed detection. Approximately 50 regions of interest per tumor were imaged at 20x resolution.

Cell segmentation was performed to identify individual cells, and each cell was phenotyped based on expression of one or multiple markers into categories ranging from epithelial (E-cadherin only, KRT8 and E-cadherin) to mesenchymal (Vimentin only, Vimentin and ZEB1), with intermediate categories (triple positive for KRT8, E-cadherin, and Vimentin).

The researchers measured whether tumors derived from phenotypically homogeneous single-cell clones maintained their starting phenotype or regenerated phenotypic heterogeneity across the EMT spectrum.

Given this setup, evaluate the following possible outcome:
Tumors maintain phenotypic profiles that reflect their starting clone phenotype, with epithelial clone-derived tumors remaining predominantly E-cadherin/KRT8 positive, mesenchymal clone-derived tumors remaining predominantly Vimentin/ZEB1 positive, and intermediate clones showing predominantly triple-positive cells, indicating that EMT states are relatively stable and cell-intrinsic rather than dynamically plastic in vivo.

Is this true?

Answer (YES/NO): NO